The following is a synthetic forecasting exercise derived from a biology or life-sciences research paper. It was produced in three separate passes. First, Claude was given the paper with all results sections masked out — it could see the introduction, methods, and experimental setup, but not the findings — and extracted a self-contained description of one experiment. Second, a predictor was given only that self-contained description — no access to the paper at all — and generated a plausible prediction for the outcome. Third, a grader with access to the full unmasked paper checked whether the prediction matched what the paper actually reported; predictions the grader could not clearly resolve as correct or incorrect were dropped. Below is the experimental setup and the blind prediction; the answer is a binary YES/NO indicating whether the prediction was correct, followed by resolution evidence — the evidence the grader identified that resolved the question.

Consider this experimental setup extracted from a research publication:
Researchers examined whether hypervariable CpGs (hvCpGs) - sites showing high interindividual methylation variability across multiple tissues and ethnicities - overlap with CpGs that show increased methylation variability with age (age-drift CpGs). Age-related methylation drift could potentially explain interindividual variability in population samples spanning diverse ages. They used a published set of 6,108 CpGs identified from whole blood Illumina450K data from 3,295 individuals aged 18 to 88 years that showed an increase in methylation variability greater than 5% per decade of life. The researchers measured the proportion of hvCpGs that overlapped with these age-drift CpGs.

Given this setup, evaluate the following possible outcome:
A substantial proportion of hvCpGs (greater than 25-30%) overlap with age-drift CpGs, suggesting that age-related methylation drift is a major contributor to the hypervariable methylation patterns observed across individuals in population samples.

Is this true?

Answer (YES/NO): NO